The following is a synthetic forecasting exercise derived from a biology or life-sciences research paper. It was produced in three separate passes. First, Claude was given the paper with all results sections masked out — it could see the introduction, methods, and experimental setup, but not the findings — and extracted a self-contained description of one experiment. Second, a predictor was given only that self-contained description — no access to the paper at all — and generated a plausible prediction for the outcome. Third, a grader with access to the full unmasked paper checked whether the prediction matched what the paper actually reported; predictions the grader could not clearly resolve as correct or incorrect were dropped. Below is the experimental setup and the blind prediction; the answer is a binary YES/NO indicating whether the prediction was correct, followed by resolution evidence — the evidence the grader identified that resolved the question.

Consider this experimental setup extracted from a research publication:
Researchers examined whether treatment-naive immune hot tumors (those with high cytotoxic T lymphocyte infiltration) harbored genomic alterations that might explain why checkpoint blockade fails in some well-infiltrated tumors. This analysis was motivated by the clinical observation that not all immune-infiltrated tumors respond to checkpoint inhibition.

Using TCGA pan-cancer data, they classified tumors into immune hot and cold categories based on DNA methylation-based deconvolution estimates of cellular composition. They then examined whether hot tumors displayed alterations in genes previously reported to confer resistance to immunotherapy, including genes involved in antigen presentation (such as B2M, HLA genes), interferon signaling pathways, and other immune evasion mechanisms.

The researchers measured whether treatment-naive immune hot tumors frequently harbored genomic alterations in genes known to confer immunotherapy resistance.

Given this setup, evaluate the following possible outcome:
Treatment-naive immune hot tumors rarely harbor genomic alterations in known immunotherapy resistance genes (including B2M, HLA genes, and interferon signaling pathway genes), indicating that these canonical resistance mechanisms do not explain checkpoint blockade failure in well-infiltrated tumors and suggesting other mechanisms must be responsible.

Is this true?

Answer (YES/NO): NO